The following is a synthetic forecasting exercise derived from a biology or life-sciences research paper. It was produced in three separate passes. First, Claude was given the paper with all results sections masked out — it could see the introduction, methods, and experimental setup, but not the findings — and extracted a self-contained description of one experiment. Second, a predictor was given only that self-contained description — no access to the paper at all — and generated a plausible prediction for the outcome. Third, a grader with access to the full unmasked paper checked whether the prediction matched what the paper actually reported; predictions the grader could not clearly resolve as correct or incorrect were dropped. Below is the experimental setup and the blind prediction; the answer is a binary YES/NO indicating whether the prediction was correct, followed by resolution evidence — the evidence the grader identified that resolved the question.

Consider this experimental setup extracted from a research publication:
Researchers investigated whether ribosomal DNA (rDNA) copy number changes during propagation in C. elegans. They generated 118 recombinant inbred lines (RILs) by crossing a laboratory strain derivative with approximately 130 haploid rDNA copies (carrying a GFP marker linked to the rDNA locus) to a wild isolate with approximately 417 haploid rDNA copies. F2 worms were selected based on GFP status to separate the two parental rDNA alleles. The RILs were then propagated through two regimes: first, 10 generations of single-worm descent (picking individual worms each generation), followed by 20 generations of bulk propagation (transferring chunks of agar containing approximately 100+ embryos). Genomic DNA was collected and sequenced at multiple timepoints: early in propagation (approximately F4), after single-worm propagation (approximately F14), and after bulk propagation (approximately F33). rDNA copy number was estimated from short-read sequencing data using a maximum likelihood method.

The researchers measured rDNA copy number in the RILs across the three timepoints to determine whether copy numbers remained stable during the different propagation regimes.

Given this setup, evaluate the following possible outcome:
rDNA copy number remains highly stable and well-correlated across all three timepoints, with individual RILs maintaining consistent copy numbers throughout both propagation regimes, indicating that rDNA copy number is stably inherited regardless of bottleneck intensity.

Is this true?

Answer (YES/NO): YES